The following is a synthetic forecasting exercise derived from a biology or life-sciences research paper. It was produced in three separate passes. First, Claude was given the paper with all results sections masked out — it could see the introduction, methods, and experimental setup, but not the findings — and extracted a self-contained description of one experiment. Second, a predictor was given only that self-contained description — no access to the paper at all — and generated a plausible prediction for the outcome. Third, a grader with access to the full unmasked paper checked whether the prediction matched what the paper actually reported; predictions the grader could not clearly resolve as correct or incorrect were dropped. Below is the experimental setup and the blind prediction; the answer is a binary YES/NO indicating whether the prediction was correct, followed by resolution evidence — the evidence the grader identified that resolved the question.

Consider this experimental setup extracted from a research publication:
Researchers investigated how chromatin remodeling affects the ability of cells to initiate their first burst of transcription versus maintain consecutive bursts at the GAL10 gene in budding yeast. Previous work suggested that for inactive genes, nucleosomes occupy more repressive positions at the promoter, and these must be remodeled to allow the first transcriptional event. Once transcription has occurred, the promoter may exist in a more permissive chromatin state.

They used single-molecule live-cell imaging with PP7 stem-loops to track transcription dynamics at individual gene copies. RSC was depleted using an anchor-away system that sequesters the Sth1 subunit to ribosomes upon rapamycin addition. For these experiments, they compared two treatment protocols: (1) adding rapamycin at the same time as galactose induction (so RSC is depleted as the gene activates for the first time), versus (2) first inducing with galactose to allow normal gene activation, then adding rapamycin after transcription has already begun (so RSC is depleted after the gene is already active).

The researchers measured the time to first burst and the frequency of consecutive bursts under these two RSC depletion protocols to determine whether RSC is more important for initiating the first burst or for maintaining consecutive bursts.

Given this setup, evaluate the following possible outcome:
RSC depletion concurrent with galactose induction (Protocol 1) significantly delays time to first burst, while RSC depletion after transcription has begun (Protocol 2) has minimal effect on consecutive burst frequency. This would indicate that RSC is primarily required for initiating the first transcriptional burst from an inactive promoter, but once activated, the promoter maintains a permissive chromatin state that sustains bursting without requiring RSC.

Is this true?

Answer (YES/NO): NO